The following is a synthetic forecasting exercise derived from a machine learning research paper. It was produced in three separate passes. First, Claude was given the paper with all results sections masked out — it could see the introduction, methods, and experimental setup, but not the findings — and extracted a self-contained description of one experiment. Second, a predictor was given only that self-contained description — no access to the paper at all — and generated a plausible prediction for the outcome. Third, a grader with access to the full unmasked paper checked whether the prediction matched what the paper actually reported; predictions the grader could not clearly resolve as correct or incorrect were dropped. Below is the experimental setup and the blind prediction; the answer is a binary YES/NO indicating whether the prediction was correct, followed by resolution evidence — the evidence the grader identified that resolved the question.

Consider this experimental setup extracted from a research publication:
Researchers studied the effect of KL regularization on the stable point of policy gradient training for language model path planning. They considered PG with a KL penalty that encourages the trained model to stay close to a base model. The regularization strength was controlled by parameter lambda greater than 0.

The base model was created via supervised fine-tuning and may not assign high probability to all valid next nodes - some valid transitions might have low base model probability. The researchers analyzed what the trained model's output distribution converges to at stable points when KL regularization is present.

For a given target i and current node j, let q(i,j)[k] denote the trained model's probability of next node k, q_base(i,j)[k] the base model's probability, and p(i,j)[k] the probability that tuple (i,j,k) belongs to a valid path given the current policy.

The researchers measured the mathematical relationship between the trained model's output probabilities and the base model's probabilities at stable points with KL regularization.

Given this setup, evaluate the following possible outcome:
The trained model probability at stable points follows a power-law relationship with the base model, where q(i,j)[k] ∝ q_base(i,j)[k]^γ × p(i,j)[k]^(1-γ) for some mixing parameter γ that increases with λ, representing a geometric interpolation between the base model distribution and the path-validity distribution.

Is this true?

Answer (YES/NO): NO